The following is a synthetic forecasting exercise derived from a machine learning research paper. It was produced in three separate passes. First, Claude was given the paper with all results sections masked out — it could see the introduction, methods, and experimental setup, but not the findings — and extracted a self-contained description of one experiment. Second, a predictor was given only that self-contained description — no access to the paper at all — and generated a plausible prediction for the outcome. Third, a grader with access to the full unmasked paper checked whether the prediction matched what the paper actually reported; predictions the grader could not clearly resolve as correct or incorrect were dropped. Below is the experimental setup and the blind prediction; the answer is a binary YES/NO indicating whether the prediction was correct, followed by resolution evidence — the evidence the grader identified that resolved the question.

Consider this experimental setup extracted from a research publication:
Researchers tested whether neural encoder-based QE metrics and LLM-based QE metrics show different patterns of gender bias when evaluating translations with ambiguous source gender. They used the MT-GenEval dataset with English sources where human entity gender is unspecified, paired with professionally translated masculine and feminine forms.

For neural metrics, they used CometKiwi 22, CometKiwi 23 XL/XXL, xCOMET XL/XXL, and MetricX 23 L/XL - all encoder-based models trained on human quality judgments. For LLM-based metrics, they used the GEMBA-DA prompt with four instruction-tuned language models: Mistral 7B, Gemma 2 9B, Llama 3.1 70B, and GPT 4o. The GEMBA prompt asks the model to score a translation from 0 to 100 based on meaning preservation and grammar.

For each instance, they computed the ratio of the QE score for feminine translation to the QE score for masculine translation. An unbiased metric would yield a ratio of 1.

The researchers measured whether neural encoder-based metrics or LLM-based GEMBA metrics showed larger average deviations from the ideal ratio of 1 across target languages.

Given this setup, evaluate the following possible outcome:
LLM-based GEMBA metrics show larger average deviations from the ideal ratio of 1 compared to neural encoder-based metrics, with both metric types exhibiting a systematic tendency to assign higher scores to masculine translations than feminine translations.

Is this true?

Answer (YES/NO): NO